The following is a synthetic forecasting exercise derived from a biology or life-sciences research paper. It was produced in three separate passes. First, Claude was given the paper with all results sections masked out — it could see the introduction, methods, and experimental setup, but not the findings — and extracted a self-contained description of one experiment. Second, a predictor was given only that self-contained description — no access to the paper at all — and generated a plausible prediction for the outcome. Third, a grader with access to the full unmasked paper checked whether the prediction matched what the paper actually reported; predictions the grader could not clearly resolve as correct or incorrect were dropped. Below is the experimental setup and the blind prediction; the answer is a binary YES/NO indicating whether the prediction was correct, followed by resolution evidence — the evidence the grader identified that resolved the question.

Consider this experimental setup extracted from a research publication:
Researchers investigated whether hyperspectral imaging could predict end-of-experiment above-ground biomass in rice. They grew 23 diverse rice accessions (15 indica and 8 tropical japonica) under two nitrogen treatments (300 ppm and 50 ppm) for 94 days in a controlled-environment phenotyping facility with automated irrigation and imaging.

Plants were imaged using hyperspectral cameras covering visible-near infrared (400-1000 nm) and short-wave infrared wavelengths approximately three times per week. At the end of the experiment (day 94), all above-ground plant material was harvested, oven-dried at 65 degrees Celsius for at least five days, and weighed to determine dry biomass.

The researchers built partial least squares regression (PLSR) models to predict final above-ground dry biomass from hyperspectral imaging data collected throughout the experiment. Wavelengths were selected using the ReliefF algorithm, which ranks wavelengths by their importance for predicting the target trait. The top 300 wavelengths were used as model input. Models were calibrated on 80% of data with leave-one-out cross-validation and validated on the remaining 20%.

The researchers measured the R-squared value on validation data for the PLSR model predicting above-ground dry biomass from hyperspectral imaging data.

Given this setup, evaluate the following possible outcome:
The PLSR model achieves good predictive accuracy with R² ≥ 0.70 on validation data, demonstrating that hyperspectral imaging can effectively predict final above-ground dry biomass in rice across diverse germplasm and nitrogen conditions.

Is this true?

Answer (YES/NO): NO